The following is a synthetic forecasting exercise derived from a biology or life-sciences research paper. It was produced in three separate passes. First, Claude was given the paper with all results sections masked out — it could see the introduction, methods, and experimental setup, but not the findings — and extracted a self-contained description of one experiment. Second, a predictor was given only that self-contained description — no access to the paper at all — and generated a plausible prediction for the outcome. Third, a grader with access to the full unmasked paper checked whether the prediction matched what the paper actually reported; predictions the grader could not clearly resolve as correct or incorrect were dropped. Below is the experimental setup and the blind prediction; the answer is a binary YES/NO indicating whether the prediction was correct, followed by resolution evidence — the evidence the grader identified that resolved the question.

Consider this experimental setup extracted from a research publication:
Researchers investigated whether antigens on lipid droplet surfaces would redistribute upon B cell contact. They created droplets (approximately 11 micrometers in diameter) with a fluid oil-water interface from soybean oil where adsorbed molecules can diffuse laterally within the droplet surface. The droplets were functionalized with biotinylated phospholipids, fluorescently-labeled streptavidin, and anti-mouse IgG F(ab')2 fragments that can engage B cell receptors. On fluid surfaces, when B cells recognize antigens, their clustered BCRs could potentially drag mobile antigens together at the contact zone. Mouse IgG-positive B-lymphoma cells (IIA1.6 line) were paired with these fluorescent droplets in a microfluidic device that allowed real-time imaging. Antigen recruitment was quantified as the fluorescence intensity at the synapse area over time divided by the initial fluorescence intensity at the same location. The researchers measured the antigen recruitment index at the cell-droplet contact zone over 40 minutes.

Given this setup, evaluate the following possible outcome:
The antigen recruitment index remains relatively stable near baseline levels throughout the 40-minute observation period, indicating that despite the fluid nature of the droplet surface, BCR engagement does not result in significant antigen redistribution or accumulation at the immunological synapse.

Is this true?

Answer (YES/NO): NO